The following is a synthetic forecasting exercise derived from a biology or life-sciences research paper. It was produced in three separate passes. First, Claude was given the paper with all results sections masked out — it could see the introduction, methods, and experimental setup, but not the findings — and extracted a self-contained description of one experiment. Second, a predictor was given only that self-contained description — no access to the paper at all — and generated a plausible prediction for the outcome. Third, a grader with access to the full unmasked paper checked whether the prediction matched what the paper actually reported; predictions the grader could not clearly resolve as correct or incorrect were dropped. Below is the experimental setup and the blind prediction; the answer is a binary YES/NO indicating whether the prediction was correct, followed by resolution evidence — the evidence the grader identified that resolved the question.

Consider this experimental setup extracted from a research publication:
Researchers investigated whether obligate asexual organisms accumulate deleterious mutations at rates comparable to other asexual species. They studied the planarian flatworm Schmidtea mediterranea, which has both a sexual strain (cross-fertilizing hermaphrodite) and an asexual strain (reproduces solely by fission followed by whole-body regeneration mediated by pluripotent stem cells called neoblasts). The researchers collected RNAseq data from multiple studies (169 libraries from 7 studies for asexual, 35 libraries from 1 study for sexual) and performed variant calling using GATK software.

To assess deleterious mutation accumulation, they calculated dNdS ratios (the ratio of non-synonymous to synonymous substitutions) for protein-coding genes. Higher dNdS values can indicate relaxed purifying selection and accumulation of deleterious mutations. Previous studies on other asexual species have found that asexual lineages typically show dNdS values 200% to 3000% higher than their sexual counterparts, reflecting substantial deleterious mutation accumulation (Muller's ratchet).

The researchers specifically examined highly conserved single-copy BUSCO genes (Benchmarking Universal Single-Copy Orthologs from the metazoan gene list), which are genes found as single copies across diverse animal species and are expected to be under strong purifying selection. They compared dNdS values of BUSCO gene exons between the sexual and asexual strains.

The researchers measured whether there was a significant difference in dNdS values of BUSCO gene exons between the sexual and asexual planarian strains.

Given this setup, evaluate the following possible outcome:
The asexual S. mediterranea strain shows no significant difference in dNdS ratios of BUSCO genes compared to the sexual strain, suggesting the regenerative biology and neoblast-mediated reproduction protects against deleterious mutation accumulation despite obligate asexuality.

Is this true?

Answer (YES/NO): YES